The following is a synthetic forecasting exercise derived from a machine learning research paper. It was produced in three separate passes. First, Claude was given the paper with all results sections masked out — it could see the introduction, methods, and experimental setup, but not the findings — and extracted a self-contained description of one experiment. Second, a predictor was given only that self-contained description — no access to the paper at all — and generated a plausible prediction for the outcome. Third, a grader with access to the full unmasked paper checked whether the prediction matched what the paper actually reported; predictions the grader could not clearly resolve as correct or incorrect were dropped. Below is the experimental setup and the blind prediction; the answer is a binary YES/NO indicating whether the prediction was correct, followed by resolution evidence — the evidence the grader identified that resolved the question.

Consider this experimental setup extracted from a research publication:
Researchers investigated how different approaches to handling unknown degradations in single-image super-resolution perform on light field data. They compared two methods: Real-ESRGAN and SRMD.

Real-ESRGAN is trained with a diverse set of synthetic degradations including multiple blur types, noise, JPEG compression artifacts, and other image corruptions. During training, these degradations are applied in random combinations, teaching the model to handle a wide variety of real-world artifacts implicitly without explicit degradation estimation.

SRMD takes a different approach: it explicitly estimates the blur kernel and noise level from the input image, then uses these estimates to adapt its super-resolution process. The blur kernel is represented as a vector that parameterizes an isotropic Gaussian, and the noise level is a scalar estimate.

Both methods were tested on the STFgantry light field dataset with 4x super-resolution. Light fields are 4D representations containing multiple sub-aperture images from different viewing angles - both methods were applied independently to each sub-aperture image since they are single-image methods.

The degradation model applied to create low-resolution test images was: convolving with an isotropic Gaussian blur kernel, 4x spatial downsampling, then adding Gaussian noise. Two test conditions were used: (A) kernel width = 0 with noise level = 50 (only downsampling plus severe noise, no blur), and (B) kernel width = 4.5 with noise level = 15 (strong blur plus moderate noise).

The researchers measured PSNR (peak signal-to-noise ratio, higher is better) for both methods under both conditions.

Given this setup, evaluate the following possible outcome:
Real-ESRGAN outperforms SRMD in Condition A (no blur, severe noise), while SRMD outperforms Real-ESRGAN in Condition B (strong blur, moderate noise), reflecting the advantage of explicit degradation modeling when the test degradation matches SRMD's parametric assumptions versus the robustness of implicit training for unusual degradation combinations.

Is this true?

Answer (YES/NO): NO